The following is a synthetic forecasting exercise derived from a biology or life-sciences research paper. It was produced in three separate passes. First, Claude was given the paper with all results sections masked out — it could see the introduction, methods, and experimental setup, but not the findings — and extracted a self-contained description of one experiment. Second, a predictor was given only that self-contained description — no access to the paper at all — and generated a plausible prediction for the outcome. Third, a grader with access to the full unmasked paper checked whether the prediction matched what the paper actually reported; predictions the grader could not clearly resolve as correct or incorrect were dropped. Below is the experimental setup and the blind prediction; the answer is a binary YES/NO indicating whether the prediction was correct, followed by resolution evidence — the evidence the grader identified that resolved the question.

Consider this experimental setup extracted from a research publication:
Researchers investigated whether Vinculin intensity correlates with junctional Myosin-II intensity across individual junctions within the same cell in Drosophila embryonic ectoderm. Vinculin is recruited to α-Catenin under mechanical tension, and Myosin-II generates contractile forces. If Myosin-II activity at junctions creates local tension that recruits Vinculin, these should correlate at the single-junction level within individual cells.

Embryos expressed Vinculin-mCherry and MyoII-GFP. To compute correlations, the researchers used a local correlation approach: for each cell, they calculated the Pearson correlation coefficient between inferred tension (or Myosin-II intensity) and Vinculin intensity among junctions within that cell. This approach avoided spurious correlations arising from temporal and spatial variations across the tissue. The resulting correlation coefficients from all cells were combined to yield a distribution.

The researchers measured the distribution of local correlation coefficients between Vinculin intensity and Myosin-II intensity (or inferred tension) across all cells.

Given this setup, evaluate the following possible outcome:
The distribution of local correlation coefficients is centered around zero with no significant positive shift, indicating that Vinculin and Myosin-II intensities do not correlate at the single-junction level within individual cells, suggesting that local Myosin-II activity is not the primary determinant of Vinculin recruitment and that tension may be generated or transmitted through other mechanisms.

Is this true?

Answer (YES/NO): NO